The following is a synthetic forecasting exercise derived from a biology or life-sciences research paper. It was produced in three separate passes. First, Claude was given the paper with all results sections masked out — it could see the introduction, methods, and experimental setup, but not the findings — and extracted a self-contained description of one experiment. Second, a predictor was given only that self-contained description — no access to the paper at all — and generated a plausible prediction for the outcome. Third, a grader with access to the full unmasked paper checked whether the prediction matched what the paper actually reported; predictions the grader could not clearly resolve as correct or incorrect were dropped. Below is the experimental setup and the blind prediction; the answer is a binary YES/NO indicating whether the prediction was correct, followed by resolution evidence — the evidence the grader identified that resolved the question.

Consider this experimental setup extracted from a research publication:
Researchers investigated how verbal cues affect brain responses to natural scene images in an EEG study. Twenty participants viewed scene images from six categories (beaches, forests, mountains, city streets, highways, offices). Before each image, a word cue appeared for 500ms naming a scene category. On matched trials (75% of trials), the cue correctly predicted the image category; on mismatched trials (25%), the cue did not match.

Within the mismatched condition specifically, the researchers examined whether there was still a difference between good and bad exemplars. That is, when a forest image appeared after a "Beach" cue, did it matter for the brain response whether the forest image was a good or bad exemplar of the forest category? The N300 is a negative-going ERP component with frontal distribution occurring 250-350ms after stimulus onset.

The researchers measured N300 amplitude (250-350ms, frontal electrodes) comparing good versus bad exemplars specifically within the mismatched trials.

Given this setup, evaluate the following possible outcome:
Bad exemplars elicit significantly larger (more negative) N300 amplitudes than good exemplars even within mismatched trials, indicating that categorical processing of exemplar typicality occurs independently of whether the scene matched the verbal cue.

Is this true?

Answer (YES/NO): NO